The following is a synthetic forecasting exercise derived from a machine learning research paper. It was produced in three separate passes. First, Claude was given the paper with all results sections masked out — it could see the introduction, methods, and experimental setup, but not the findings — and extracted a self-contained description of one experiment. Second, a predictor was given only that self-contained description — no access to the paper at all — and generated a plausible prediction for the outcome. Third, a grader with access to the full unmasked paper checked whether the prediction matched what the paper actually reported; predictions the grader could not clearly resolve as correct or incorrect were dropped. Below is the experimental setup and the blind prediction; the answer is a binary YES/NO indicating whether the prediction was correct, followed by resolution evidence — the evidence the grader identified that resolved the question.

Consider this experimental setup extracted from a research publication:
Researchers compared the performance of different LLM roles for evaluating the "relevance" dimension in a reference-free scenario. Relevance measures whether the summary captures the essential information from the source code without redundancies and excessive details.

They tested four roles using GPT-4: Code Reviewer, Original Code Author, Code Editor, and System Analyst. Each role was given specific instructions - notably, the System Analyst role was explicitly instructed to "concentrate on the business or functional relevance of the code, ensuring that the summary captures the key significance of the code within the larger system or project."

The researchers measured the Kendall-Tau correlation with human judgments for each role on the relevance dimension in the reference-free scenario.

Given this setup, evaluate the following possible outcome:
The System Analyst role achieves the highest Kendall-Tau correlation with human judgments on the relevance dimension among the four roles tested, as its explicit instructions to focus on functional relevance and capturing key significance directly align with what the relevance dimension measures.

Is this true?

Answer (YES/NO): NO